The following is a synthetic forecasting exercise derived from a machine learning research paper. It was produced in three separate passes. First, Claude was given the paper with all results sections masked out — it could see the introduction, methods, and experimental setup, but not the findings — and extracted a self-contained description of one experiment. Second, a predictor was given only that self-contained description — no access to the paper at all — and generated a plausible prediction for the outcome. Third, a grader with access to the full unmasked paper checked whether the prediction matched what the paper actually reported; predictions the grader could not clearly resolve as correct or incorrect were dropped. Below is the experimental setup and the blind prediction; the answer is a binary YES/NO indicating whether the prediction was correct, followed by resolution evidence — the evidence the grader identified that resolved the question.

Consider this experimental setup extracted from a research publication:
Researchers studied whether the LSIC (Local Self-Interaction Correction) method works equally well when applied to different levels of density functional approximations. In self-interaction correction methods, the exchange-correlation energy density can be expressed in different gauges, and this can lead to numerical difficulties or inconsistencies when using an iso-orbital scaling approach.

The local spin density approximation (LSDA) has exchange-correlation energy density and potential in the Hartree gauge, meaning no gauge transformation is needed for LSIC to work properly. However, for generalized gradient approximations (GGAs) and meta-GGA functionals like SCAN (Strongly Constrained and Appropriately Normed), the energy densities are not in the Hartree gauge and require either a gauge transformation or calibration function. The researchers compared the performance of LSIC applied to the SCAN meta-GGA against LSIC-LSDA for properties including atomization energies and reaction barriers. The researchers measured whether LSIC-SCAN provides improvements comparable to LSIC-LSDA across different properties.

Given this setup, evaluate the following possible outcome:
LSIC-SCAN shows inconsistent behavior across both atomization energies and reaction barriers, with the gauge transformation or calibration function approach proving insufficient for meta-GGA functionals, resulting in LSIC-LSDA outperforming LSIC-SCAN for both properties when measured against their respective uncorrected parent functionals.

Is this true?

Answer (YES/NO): NO